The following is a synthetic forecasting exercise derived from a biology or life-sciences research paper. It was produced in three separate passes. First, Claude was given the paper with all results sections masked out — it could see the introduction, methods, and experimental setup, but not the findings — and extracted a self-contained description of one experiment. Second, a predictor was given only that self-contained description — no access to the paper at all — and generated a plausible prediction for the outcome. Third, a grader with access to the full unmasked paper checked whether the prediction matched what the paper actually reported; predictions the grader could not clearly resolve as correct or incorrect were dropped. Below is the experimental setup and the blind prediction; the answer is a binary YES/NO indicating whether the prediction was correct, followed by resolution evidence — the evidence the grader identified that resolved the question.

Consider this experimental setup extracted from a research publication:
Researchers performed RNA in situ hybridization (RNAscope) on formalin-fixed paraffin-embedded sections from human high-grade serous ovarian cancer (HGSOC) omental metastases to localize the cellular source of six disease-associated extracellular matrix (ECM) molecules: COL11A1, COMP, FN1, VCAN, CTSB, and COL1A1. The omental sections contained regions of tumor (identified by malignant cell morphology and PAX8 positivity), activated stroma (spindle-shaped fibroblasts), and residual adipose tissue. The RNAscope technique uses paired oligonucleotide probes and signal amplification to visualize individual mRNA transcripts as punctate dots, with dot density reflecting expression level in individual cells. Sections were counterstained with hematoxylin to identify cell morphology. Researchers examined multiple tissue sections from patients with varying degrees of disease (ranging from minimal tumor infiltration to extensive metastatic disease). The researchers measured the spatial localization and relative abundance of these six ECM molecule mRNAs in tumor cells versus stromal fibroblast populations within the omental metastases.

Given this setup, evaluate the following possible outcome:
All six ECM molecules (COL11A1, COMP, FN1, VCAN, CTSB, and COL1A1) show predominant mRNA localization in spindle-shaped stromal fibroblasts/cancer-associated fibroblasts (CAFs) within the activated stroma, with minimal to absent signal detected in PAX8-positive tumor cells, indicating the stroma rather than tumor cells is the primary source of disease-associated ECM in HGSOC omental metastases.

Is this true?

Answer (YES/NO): NO